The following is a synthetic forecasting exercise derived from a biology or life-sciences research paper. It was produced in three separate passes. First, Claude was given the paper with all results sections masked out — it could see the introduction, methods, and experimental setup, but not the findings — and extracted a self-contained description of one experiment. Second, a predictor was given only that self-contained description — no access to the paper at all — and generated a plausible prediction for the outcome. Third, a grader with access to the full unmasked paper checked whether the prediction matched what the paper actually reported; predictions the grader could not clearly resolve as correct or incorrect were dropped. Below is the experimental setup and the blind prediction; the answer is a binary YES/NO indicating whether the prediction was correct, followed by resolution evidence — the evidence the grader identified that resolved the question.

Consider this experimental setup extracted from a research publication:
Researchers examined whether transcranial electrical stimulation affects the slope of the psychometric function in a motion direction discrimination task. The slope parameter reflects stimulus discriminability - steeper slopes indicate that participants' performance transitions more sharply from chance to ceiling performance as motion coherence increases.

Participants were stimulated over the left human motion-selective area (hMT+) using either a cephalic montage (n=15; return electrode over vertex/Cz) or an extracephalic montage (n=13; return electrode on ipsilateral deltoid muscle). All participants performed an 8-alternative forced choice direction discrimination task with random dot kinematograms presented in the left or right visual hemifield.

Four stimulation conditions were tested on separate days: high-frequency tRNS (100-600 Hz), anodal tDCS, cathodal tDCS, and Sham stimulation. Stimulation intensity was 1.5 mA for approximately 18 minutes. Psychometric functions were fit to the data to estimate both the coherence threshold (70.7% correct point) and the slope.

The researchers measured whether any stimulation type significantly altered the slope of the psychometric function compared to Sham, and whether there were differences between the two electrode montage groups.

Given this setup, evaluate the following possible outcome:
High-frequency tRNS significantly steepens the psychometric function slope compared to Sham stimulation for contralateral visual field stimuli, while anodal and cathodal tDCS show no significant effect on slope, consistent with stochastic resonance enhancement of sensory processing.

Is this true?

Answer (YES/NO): NO